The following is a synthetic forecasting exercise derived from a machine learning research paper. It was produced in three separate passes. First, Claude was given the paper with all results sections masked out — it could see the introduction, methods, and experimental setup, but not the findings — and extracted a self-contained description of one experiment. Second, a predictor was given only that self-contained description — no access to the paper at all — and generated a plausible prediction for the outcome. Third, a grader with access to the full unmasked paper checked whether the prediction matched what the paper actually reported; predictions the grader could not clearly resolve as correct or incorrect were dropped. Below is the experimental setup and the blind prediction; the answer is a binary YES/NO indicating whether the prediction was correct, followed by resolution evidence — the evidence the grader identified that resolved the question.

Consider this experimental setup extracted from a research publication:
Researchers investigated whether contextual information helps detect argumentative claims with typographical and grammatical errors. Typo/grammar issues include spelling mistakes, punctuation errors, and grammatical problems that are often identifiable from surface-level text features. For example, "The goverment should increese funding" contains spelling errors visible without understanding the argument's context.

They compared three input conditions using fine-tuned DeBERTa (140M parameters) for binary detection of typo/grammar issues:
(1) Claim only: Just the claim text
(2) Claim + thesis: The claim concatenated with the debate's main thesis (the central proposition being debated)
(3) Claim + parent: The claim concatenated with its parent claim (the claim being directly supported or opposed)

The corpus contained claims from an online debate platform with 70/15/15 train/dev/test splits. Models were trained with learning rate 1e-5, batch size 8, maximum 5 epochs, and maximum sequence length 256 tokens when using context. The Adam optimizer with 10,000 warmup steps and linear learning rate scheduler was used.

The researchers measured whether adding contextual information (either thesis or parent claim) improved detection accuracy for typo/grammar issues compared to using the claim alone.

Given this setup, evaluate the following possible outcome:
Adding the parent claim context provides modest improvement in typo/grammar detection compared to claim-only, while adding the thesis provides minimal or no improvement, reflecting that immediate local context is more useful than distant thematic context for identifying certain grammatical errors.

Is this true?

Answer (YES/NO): NO